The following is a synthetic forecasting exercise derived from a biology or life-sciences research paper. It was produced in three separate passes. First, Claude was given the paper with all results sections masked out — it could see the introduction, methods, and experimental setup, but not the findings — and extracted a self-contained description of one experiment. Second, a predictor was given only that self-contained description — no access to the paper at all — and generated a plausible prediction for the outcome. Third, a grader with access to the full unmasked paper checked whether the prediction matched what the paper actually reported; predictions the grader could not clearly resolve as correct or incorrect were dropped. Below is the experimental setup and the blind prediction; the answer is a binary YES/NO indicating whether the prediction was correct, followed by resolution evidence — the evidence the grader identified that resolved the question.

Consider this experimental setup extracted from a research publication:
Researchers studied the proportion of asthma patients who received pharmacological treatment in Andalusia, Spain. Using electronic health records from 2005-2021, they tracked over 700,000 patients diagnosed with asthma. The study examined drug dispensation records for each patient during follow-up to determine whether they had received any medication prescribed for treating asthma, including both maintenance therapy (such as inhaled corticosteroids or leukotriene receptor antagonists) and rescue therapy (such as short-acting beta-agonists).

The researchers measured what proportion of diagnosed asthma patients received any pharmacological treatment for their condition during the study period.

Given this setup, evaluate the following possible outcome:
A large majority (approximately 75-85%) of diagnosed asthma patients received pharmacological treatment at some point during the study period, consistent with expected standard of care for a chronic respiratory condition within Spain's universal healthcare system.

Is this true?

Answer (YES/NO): NO